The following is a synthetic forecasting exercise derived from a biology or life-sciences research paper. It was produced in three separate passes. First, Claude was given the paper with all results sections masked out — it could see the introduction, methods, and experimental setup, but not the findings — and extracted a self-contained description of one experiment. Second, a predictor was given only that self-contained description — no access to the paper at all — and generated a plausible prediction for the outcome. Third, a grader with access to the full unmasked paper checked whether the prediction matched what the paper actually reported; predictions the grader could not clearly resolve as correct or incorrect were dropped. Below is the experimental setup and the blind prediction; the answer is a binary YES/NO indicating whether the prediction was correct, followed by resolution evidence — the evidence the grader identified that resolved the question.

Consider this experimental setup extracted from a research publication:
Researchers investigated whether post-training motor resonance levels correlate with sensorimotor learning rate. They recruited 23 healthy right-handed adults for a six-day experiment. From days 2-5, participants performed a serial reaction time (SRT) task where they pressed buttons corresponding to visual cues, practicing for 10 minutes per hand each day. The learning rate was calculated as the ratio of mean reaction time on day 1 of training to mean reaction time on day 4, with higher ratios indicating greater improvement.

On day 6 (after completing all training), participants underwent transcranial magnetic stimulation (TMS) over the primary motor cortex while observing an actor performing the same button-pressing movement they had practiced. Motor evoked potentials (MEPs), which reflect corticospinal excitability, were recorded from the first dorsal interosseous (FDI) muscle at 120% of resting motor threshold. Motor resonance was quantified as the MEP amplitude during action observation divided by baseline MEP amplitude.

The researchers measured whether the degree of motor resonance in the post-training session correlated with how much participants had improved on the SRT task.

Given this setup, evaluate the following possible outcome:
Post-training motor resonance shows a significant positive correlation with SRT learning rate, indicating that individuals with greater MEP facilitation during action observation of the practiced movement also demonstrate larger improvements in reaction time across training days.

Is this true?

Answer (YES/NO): NO